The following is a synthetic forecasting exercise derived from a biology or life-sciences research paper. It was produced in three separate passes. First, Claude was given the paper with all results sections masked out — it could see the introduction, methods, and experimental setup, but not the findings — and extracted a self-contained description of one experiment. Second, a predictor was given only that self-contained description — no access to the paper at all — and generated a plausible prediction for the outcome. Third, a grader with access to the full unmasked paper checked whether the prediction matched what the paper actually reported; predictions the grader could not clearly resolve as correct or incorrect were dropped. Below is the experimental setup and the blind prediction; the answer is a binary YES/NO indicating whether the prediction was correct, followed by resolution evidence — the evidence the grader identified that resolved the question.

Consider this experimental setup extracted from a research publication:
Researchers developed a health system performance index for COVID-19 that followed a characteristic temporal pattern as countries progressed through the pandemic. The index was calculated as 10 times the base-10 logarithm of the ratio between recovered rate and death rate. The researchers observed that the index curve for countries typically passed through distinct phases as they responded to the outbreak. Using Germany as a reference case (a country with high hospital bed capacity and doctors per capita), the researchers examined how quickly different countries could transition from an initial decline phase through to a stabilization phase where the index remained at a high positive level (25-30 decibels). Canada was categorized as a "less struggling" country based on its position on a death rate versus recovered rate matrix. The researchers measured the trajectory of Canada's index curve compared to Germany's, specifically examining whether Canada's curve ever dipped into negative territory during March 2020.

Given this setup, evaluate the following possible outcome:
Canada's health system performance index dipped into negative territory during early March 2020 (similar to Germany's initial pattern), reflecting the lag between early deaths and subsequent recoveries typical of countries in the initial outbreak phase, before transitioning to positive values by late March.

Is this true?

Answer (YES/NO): NO